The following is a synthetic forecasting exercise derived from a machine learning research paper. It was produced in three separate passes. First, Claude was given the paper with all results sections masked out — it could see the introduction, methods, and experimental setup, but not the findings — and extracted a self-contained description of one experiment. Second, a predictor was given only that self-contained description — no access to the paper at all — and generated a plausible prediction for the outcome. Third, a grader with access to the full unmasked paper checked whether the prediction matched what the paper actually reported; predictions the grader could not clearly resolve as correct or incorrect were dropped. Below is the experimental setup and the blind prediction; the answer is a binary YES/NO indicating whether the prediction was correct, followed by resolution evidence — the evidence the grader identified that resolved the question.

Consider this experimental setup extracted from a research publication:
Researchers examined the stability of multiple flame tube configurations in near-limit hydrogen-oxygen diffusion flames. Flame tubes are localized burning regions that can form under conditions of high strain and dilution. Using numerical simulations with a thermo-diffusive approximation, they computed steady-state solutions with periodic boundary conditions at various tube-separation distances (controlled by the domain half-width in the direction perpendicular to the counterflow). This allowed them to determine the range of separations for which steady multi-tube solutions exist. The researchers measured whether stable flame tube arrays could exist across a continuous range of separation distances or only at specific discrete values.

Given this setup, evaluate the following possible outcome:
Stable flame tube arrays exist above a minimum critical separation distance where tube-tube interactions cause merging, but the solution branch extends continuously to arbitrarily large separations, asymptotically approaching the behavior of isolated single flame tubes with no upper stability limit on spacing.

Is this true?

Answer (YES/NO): NO